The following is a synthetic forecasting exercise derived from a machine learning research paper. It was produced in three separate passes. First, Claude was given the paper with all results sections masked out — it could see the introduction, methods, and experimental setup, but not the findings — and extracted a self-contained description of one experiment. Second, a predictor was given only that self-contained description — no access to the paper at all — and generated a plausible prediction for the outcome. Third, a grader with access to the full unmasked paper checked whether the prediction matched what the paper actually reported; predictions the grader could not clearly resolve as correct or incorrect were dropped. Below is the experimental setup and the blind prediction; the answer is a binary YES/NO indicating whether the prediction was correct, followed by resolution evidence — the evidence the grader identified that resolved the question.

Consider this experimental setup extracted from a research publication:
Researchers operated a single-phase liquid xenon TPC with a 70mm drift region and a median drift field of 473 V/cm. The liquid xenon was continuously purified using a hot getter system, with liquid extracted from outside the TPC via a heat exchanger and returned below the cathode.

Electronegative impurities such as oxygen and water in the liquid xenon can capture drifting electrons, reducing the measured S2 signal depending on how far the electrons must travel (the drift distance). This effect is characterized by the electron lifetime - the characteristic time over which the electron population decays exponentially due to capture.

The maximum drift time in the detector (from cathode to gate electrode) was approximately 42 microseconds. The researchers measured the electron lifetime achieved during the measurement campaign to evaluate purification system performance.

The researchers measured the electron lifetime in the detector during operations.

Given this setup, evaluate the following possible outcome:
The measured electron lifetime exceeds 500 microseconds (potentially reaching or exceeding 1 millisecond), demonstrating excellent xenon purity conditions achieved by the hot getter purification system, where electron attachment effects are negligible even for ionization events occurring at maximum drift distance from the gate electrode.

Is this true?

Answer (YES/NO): NO